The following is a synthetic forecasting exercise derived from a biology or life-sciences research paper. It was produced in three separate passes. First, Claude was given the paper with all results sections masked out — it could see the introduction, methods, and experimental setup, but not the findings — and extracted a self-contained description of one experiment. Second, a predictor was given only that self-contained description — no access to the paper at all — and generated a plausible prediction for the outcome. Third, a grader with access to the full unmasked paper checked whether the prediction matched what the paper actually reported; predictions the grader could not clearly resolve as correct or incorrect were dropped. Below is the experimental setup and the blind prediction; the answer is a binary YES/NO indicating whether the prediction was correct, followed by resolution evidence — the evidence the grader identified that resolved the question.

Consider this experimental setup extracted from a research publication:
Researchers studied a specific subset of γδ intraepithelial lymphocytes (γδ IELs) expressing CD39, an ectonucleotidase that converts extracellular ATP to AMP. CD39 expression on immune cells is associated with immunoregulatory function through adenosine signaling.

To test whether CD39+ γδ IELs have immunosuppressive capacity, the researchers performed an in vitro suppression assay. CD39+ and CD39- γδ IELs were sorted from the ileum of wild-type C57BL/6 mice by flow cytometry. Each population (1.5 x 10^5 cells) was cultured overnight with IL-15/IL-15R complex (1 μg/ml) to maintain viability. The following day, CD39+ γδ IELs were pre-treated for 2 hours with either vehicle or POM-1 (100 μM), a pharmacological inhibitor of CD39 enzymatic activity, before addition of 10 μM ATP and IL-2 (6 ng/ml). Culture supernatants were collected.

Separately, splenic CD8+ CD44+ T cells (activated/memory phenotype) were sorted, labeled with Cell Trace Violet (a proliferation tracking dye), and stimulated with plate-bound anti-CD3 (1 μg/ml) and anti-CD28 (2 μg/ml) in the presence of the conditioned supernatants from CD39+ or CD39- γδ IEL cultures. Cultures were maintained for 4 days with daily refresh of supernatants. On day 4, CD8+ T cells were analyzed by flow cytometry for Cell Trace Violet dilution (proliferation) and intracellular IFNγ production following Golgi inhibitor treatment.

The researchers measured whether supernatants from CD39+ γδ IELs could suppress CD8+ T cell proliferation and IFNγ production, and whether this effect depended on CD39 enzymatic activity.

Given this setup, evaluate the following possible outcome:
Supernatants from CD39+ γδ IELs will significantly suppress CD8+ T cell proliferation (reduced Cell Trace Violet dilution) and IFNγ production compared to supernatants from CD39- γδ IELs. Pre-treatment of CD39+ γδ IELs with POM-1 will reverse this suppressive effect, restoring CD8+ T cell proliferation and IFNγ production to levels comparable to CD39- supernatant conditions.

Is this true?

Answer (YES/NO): NO